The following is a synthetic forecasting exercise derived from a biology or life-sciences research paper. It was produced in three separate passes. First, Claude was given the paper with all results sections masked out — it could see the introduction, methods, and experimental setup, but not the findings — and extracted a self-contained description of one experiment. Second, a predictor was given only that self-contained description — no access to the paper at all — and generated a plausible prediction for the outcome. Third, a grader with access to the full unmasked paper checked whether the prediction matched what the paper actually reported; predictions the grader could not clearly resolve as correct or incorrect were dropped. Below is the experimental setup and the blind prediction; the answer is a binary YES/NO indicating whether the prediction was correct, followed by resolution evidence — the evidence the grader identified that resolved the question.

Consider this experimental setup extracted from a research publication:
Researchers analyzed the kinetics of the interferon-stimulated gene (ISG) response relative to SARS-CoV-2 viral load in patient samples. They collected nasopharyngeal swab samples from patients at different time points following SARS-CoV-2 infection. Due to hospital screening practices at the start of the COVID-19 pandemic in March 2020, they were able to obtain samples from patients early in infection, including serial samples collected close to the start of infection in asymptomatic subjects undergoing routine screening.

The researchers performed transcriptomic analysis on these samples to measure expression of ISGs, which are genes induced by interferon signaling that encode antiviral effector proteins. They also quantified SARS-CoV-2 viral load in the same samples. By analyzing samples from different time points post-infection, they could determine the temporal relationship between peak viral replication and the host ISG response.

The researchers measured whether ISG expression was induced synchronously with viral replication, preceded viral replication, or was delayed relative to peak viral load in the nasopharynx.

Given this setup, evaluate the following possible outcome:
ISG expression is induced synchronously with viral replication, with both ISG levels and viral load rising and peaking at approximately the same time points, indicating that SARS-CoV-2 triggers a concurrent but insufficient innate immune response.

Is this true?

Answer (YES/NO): NO